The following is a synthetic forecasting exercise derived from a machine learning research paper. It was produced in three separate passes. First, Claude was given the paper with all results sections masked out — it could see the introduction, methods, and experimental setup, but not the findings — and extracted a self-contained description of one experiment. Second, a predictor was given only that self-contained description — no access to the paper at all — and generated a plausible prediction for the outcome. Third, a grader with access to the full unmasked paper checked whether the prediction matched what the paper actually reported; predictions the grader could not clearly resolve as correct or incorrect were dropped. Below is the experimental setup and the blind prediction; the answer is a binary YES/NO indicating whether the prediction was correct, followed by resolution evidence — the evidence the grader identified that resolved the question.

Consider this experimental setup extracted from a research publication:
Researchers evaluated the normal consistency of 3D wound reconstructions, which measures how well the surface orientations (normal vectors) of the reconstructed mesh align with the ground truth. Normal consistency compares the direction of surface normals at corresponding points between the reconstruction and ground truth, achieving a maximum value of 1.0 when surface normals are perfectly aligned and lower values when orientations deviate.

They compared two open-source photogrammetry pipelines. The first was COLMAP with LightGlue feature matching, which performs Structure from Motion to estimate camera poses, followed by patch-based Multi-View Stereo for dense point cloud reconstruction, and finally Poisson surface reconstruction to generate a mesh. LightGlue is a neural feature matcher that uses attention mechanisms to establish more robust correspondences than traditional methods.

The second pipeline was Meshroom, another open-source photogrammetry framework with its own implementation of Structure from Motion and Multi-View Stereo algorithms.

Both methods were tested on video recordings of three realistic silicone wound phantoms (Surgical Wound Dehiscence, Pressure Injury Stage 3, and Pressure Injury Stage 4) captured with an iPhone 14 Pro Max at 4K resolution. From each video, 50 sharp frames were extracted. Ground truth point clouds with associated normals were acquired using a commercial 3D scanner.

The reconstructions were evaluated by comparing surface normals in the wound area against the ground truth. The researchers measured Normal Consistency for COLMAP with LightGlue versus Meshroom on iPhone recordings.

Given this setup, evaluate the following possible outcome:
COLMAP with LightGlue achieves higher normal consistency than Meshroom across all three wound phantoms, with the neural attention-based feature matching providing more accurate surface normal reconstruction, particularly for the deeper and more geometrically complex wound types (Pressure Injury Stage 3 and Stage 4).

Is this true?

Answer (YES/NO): NO